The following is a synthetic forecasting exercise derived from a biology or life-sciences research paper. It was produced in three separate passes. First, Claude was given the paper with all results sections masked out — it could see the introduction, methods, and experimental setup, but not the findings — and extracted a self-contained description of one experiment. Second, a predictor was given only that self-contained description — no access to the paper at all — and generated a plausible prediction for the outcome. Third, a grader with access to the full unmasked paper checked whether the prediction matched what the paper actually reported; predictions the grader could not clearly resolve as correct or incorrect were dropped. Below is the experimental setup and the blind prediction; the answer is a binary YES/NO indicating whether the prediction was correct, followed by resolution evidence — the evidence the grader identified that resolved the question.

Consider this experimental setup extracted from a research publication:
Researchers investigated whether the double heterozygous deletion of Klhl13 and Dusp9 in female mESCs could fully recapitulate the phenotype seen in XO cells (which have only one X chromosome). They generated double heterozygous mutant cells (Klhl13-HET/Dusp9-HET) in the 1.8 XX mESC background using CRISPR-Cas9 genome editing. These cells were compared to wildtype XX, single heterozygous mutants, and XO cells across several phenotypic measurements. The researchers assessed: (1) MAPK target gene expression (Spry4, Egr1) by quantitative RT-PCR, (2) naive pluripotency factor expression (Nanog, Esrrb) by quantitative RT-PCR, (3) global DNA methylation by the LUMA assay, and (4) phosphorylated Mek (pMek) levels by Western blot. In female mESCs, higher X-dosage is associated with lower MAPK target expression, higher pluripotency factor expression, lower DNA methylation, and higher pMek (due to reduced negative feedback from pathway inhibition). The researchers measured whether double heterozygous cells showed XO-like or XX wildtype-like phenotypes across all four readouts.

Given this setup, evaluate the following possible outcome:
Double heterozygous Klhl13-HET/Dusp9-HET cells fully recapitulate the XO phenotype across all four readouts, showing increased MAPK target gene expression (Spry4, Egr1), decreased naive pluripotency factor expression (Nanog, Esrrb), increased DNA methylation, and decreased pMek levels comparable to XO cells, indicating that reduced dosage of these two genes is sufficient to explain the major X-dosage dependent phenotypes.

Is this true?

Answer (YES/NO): NO